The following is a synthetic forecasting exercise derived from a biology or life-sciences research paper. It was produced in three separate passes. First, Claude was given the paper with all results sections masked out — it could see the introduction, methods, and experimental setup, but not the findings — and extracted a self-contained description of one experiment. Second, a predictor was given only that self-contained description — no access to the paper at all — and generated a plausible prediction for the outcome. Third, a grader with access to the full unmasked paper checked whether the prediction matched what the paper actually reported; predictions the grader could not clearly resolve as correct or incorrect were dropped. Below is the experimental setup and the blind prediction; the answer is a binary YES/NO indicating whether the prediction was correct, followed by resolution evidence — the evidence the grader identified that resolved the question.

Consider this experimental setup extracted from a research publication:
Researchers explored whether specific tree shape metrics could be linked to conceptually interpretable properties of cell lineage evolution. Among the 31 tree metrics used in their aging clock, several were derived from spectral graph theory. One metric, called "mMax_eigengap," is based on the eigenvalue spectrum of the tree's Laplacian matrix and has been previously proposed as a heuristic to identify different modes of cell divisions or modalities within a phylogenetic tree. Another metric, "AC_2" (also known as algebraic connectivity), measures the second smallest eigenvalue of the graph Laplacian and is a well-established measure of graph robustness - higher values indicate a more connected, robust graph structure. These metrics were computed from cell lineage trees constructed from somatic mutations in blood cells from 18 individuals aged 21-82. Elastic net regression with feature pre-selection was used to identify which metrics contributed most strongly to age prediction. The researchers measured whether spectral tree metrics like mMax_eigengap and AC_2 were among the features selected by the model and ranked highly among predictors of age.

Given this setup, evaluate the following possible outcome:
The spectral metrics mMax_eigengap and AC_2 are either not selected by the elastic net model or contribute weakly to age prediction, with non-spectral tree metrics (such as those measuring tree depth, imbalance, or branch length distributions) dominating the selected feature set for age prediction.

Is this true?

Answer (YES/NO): NO